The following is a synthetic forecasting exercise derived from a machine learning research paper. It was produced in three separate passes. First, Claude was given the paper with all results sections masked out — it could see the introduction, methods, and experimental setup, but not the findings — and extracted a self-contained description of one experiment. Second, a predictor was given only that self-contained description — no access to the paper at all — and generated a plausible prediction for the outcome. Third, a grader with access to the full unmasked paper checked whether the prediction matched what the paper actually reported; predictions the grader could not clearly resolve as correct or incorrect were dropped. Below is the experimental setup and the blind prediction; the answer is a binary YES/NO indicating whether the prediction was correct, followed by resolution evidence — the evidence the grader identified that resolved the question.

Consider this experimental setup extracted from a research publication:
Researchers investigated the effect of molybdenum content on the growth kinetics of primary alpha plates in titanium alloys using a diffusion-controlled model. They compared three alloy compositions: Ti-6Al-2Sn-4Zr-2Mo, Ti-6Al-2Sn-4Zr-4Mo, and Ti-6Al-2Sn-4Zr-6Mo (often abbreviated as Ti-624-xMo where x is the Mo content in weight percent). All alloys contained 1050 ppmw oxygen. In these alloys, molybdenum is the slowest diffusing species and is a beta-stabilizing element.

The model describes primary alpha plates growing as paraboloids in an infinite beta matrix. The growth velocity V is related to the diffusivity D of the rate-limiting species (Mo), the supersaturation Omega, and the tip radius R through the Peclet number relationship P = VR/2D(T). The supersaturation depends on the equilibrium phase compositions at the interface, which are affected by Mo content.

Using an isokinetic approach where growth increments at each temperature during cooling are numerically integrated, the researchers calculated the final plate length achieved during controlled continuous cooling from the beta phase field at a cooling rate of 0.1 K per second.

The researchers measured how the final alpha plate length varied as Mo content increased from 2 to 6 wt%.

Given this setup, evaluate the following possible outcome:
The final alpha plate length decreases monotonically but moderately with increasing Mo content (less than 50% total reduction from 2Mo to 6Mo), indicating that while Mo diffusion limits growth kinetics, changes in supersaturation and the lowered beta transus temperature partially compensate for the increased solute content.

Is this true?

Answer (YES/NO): NO